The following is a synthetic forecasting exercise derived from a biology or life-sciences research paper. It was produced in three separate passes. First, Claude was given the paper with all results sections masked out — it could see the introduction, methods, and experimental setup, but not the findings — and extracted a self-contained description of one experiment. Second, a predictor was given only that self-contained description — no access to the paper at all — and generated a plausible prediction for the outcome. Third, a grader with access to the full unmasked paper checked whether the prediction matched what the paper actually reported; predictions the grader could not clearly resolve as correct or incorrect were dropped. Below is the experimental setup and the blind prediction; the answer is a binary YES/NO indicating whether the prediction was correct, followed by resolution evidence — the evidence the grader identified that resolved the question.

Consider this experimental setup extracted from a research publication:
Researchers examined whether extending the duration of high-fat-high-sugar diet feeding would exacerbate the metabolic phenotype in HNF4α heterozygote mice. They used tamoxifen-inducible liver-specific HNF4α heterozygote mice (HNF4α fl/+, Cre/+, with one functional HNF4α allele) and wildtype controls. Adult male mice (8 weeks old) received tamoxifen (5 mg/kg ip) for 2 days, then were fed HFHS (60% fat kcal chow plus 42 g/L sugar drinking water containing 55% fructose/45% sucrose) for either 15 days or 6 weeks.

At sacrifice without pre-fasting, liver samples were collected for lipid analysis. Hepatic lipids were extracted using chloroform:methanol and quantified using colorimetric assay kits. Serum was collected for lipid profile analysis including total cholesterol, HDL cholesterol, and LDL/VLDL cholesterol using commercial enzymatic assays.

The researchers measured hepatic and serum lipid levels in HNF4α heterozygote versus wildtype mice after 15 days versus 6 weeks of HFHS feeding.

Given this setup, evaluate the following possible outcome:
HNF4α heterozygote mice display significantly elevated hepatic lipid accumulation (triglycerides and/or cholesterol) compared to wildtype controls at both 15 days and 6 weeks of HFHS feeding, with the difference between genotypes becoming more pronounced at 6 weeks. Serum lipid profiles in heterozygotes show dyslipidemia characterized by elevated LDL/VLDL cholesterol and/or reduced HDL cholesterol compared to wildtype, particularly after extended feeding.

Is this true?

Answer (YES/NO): NO